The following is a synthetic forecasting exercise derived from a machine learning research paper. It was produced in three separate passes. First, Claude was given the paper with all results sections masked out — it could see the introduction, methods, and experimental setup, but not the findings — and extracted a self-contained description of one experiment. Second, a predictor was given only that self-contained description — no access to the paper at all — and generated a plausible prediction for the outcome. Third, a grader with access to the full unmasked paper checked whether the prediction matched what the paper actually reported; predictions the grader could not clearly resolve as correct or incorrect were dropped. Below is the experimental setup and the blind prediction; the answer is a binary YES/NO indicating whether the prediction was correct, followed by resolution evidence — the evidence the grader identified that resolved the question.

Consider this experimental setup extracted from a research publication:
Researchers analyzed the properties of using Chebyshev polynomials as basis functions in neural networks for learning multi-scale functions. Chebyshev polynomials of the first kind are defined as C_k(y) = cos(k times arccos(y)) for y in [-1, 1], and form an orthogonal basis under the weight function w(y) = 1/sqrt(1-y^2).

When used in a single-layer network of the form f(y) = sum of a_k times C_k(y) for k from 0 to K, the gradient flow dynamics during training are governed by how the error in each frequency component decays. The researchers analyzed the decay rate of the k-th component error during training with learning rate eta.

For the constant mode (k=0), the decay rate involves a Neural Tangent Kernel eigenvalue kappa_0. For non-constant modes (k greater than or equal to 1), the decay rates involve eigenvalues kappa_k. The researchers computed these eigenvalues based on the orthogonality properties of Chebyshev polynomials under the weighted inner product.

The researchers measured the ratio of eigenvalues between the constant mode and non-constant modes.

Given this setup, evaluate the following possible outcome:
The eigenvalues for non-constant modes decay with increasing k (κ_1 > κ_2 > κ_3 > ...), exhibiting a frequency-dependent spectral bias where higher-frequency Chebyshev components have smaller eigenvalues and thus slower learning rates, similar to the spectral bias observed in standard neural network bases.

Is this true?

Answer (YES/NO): NO